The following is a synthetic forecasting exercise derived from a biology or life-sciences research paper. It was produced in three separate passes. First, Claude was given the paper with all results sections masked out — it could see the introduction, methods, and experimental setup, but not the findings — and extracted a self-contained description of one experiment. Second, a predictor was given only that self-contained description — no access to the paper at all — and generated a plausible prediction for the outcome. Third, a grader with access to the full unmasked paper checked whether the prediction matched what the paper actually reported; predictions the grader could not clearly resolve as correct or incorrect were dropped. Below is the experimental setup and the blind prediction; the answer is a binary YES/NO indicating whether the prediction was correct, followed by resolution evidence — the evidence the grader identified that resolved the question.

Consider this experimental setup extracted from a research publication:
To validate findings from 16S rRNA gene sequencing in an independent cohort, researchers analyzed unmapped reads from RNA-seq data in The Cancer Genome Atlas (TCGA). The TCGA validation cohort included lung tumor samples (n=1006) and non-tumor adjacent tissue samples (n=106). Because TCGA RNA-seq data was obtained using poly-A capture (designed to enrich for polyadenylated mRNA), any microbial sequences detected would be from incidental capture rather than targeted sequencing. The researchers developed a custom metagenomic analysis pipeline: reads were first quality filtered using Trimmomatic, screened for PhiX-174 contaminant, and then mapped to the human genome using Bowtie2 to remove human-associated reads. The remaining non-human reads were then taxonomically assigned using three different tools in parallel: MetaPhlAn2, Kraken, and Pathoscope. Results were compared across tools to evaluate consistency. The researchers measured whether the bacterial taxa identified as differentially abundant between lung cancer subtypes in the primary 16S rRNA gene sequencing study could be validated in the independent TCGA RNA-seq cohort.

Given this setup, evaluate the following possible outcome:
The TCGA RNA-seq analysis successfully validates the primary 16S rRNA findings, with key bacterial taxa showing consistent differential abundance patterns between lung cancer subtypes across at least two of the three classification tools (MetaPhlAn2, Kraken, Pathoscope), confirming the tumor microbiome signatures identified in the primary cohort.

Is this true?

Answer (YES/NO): NO